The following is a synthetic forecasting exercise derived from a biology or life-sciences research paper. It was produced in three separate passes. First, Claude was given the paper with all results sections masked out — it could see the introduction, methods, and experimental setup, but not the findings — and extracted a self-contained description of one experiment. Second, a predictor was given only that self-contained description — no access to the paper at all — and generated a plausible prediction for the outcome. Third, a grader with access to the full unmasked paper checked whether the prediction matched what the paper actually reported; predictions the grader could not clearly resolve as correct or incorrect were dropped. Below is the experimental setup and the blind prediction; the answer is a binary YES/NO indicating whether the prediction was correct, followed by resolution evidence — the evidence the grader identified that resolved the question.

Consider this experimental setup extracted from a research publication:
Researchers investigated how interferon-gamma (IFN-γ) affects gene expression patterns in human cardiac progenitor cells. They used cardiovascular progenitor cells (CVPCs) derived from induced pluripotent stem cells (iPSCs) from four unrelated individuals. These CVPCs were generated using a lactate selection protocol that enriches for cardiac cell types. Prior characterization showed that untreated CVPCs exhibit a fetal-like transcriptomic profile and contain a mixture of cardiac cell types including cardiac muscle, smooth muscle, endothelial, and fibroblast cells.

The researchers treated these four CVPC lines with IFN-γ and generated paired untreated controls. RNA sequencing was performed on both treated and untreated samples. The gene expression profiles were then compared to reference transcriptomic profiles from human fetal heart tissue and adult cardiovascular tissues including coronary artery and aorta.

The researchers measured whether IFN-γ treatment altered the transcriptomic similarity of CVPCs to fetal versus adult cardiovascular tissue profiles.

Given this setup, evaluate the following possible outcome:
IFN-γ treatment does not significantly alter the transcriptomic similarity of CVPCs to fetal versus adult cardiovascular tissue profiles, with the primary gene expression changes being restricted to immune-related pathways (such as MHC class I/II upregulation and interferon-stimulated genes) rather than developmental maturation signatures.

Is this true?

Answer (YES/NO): NO